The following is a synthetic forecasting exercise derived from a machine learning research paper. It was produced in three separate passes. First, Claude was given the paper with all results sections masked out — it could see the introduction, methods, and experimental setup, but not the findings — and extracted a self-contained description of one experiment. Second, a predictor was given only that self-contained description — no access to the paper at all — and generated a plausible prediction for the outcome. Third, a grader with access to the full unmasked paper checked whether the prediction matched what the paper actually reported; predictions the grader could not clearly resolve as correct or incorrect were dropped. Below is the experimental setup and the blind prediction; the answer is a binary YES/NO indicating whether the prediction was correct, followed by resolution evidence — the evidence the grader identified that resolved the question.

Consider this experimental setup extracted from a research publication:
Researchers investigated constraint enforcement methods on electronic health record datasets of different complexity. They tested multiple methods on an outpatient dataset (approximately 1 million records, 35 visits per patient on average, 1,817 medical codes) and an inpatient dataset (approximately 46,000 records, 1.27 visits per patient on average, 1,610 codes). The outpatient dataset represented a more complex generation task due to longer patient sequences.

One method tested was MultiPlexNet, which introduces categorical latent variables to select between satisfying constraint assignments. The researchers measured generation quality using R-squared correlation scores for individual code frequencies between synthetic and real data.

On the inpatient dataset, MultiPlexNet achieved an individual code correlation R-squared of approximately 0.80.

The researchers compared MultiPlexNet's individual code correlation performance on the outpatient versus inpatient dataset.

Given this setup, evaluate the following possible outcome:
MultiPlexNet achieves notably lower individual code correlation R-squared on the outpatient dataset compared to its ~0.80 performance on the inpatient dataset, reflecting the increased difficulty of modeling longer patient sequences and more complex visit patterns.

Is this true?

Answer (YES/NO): YES